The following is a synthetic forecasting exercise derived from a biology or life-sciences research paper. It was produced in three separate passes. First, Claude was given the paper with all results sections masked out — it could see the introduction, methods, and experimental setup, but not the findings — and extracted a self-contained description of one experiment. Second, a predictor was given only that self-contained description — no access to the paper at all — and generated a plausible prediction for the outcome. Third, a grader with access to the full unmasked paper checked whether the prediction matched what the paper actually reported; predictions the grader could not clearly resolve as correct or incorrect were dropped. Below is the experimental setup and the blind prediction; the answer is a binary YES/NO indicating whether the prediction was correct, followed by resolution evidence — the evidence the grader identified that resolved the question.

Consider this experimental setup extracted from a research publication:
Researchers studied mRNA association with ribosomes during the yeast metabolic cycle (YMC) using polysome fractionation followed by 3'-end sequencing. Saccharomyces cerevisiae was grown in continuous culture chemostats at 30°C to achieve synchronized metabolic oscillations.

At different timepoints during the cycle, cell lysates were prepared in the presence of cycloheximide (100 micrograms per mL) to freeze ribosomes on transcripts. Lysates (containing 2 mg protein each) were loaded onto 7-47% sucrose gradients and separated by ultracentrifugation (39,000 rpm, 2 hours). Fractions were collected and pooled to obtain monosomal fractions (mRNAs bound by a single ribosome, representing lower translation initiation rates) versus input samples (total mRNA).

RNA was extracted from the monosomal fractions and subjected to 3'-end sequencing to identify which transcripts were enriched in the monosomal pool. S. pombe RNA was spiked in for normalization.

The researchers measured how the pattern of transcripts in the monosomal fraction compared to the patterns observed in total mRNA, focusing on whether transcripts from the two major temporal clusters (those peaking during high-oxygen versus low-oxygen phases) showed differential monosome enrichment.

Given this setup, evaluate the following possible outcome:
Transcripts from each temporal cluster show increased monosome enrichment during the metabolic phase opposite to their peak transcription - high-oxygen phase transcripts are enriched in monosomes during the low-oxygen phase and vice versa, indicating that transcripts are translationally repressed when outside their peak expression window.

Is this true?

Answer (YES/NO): NO